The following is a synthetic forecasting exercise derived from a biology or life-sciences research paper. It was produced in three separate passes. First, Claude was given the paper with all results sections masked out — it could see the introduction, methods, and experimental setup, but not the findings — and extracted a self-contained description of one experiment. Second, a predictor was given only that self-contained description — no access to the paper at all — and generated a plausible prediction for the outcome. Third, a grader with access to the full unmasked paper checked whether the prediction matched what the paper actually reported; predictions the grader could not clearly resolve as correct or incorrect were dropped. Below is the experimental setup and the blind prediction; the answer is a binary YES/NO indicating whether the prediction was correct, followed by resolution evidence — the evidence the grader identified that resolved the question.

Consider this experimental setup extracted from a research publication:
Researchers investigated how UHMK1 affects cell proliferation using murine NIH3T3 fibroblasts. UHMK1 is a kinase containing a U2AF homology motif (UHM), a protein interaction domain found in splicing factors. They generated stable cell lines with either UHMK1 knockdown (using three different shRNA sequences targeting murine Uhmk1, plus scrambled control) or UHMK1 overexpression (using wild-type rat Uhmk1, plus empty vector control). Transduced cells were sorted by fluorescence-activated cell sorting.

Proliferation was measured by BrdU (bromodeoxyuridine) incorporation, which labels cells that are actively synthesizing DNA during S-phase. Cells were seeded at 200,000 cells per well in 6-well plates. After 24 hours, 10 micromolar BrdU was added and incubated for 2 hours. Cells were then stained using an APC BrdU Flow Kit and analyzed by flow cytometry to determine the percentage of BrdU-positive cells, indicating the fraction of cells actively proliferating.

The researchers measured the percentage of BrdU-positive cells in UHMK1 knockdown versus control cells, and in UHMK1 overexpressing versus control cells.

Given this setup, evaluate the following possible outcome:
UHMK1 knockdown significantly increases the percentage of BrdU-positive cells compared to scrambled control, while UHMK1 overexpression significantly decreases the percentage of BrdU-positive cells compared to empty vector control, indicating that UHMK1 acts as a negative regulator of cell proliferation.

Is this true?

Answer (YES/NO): NO